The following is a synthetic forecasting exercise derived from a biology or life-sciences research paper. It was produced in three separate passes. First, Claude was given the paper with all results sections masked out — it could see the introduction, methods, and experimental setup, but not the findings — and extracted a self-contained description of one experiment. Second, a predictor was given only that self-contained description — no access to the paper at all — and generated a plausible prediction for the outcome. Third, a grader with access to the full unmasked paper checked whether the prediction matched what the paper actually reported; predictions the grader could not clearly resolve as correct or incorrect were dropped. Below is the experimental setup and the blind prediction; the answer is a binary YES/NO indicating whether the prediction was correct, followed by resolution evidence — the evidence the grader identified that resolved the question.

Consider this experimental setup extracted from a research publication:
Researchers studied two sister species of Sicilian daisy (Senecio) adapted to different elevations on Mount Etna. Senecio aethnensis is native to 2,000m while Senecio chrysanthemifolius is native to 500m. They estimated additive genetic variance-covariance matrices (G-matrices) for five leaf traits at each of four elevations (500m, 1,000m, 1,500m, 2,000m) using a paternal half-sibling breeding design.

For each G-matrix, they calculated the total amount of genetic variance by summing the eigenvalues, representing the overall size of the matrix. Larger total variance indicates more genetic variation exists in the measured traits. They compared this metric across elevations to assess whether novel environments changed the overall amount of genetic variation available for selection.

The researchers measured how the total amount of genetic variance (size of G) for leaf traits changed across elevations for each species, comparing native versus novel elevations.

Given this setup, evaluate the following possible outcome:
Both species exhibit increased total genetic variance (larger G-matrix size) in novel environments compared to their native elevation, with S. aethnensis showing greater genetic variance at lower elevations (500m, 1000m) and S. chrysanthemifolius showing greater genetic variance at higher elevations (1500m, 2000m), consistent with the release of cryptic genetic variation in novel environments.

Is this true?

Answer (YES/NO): NO